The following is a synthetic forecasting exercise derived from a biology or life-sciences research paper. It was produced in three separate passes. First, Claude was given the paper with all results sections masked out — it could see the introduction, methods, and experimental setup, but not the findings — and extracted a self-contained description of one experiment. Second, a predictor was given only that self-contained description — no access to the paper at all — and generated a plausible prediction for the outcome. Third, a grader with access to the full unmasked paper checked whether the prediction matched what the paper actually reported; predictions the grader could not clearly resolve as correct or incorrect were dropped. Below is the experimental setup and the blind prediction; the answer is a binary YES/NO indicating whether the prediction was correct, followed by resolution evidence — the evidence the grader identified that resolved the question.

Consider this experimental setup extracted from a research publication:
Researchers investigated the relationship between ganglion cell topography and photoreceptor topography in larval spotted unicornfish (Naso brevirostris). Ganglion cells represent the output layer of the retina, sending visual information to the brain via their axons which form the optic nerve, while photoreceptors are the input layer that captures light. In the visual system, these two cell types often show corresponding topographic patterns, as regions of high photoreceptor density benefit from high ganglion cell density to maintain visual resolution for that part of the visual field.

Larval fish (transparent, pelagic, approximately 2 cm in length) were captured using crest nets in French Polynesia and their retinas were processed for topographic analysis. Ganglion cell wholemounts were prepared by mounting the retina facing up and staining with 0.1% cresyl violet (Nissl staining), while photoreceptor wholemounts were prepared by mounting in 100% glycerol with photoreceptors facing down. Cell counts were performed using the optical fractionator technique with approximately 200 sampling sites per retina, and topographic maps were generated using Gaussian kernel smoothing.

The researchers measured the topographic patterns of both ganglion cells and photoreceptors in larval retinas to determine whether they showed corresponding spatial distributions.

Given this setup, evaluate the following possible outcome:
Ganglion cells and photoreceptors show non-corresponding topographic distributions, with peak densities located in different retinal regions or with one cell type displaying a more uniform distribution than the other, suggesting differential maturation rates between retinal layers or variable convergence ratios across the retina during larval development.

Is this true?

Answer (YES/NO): YES